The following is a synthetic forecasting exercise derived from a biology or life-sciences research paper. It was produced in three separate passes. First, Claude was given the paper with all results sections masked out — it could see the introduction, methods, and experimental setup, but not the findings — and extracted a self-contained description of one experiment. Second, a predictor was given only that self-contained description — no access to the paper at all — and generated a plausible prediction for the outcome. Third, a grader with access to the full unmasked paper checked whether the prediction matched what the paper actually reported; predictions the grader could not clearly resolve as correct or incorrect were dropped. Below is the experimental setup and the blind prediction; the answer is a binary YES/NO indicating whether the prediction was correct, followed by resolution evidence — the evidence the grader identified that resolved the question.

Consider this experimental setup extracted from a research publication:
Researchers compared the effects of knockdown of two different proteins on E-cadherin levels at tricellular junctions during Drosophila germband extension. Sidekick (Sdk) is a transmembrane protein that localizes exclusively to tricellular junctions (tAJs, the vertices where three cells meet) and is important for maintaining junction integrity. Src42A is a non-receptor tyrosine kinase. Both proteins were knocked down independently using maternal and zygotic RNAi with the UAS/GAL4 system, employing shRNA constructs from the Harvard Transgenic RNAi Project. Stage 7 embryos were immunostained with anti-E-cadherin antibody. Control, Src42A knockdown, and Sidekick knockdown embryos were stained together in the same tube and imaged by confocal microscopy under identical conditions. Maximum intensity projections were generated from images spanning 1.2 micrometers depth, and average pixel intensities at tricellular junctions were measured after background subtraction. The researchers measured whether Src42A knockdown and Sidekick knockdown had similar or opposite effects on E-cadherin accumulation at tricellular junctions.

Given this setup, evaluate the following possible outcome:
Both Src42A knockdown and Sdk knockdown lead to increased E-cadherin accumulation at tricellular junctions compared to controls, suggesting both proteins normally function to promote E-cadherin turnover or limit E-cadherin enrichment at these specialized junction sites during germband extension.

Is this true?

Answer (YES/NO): NO